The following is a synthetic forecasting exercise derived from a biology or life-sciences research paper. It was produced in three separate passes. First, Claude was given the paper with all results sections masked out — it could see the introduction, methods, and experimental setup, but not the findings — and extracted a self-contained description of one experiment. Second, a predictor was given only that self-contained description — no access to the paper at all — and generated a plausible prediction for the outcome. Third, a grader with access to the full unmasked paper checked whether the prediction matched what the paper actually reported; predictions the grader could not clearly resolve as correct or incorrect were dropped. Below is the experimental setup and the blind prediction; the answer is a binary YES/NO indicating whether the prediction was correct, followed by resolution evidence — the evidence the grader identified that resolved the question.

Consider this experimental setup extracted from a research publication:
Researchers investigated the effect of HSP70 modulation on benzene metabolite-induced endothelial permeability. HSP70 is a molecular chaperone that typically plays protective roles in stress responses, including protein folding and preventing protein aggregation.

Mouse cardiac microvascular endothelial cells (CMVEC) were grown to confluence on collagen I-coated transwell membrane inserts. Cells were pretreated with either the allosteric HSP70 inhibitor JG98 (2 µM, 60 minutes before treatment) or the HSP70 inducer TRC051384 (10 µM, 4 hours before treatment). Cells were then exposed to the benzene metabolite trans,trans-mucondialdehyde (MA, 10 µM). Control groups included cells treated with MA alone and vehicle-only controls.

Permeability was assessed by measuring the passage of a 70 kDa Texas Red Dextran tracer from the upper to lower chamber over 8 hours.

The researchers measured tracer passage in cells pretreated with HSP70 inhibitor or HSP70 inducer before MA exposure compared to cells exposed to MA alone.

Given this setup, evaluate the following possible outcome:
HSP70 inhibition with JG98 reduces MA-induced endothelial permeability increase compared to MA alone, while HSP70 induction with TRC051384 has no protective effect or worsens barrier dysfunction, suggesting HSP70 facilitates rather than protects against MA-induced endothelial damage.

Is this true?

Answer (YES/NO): YES